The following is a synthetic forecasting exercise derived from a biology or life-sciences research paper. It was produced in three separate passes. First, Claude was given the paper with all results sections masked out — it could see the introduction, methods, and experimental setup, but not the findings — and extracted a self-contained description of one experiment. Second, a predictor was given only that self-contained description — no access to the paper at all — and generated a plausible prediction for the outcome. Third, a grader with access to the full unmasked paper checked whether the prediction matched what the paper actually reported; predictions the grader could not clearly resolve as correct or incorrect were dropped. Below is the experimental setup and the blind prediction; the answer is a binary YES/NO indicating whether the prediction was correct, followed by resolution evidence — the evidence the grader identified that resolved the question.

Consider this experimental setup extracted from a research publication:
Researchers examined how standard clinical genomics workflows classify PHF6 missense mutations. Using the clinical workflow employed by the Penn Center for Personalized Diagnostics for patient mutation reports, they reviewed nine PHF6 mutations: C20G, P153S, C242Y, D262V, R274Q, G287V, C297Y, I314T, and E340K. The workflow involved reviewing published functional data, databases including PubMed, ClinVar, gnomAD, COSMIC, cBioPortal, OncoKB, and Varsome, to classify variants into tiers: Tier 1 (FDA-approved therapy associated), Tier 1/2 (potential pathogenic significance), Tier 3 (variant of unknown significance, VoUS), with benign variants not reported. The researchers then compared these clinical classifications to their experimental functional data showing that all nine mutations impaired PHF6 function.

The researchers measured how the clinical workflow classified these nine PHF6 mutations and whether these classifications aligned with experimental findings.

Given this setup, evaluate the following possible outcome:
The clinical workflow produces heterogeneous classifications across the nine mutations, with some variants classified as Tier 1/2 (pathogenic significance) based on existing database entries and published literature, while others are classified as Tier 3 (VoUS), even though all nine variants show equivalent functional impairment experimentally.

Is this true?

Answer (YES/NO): NO